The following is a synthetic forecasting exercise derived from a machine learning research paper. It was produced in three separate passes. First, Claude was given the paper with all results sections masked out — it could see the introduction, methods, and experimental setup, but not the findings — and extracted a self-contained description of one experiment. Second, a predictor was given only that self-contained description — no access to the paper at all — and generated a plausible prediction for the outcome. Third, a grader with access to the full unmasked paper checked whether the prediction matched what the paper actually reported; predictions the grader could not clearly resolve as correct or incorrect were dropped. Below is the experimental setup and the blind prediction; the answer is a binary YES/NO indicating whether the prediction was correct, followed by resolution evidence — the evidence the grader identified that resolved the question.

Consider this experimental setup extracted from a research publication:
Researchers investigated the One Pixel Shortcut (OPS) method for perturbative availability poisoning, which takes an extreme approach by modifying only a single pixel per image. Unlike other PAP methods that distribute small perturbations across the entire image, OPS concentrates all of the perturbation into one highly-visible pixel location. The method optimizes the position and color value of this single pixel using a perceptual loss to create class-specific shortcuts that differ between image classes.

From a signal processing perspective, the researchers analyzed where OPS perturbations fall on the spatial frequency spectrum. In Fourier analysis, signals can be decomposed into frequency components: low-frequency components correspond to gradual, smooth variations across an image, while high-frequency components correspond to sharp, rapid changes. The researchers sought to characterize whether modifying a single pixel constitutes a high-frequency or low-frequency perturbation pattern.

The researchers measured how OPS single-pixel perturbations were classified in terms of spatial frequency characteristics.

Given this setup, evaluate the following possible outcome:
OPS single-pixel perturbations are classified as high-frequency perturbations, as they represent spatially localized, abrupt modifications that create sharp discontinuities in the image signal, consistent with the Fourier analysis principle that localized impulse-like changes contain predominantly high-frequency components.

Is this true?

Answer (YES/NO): YES